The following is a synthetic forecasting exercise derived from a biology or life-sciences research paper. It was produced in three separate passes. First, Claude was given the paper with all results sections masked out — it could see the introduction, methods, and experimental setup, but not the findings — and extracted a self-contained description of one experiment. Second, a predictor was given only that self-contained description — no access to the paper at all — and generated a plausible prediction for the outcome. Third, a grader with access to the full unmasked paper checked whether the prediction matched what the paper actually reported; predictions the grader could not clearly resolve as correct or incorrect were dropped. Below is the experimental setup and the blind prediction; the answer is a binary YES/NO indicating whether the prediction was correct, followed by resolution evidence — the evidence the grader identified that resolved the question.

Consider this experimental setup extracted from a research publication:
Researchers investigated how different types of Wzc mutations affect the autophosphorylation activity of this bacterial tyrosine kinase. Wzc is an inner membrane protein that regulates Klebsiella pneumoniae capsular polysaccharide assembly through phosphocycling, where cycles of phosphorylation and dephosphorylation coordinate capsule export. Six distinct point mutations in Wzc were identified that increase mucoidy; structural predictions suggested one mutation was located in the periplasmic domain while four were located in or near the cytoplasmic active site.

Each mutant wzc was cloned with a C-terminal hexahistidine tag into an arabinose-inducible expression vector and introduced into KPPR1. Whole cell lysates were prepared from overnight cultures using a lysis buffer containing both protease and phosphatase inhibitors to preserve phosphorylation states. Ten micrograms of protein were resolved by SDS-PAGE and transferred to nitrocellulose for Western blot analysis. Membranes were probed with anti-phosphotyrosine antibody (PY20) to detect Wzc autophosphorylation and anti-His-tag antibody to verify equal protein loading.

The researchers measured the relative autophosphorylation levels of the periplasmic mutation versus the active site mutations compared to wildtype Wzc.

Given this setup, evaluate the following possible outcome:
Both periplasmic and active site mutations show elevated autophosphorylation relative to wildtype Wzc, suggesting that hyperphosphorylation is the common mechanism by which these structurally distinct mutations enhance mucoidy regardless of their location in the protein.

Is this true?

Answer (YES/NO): NO